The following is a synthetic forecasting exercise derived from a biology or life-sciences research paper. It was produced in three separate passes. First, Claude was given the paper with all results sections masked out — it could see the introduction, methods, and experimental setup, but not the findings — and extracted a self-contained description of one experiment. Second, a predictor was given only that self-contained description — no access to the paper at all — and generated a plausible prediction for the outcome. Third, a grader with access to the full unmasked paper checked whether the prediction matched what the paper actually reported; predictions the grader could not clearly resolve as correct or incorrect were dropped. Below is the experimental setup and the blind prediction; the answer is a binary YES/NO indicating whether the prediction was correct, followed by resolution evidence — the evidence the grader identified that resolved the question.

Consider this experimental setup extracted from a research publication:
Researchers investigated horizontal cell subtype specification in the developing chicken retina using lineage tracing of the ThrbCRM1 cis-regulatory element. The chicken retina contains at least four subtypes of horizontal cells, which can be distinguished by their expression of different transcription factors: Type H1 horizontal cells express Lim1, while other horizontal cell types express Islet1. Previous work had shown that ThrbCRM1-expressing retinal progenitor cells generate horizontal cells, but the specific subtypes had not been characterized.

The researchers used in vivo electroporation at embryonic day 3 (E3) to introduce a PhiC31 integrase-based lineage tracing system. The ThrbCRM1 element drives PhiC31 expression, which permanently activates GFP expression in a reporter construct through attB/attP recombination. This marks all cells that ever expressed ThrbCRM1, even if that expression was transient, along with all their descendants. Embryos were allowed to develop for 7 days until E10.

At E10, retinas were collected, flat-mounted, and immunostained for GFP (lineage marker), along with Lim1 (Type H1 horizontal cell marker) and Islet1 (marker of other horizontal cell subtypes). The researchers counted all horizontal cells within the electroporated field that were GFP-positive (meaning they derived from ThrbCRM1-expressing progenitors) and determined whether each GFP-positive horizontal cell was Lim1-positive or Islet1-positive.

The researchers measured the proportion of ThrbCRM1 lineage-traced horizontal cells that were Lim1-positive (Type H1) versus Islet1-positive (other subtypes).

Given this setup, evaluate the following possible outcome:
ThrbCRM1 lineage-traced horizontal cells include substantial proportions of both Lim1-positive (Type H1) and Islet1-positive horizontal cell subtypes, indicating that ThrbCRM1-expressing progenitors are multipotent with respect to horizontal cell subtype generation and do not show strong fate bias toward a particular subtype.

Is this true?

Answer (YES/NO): NO